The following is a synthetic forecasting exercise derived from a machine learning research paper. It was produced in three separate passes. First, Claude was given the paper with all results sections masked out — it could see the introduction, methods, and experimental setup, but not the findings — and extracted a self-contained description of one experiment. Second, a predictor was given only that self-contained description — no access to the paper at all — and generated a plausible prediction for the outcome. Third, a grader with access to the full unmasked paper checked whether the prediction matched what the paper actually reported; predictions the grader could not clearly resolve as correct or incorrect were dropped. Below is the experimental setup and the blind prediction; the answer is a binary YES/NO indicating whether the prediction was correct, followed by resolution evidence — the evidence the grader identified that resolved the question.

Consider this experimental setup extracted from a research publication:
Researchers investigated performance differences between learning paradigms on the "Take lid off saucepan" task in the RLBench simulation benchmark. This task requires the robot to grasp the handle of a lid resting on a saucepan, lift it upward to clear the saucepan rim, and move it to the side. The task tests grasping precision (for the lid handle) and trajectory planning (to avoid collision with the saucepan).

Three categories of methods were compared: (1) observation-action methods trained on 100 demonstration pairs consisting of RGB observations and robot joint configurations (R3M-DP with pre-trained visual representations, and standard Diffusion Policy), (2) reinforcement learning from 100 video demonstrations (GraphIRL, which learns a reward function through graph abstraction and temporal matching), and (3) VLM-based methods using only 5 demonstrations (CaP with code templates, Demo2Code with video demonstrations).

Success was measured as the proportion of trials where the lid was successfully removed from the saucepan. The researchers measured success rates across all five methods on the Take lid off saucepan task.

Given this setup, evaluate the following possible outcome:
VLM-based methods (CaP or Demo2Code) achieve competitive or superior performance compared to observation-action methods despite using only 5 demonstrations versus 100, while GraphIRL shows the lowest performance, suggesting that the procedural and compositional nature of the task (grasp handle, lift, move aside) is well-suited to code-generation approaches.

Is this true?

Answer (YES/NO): YES